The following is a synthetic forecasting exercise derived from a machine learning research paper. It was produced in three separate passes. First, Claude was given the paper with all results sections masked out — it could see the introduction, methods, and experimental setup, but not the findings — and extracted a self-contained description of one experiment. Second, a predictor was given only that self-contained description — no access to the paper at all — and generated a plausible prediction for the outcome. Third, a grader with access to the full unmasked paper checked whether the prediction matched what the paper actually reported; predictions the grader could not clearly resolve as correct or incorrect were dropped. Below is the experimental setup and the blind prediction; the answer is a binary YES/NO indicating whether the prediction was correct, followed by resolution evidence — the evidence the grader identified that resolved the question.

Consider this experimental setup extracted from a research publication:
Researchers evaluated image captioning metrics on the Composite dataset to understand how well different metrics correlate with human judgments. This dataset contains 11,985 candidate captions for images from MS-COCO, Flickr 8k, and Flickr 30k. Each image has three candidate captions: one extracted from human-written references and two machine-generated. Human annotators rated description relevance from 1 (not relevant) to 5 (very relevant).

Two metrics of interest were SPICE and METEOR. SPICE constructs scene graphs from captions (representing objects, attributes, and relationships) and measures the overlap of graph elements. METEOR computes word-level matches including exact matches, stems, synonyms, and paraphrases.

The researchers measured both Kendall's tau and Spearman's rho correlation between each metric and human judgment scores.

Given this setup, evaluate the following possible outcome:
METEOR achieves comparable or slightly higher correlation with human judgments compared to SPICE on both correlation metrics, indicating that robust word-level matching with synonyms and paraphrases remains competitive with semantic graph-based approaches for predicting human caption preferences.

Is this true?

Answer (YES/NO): NO